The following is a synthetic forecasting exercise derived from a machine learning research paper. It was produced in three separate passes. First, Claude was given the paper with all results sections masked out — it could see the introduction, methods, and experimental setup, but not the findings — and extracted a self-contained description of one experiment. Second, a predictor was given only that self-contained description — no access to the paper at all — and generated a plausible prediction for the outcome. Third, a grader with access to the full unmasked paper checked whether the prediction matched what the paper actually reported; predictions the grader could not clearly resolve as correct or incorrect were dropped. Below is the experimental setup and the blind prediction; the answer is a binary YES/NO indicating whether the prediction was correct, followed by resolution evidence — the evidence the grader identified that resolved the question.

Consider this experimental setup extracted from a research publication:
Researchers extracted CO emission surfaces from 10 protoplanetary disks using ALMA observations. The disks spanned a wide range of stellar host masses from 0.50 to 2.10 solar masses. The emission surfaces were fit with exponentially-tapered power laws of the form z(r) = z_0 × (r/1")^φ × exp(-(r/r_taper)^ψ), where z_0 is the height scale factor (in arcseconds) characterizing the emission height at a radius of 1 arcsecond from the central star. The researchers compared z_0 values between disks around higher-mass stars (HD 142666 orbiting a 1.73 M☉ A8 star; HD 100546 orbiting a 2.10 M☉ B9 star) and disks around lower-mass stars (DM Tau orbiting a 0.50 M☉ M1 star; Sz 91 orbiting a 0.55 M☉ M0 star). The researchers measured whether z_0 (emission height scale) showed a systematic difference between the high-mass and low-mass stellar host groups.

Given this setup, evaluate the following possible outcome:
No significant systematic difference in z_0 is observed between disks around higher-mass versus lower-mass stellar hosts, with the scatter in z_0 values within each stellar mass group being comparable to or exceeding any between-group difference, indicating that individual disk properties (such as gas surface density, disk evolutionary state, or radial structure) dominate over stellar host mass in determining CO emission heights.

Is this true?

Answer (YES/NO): NO